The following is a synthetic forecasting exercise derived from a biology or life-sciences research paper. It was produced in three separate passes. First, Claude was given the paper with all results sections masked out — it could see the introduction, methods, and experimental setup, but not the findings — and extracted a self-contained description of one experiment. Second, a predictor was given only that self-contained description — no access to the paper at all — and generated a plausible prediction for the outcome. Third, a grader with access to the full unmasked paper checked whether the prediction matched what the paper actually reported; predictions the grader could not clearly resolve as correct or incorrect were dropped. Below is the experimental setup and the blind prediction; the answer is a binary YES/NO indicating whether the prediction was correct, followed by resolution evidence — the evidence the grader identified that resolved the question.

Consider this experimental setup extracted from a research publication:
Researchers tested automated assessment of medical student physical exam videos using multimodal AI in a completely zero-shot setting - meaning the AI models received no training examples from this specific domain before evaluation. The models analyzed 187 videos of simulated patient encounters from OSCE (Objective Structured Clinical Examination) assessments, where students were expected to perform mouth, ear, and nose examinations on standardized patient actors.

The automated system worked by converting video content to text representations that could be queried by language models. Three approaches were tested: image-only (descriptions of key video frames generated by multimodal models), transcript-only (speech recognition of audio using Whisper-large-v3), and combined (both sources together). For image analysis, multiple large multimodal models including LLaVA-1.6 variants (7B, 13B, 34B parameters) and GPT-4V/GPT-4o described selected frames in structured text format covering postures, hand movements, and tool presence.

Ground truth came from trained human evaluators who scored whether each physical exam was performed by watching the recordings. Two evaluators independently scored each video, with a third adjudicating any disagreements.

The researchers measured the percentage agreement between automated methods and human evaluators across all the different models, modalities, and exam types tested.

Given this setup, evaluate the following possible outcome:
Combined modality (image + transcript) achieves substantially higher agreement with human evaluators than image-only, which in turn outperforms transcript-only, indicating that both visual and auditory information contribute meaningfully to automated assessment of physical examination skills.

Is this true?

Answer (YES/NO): NO